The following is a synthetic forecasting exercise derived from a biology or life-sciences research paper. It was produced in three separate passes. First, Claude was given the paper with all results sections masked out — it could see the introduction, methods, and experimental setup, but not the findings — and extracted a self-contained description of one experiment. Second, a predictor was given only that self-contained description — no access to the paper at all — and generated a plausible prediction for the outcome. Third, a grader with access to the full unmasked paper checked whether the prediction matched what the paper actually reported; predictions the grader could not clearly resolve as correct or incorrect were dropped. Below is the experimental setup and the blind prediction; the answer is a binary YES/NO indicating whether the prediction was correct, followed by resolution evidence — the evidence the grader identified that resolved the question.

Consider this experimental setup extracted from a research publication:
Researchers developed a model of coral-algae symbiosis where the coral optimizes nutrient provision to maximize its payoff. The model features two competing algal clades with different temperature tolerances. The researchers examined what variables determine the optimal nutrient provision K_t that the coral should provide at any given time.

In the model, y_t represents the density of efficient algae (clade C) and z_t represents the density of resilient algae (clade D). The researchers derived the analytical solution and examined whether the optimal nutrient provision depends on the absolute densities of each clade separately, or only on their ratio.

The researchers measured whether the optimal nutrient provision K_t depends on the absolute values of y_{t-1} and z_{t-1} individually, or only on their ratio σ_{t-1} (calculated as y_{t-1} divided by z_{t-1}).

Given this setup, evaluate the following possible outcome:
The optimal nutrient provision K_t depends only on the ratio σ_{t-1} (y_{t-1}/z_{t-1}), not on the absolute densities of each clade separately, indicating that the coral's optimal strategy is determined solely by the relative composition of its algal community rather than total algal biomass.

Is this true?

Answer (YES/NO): YES